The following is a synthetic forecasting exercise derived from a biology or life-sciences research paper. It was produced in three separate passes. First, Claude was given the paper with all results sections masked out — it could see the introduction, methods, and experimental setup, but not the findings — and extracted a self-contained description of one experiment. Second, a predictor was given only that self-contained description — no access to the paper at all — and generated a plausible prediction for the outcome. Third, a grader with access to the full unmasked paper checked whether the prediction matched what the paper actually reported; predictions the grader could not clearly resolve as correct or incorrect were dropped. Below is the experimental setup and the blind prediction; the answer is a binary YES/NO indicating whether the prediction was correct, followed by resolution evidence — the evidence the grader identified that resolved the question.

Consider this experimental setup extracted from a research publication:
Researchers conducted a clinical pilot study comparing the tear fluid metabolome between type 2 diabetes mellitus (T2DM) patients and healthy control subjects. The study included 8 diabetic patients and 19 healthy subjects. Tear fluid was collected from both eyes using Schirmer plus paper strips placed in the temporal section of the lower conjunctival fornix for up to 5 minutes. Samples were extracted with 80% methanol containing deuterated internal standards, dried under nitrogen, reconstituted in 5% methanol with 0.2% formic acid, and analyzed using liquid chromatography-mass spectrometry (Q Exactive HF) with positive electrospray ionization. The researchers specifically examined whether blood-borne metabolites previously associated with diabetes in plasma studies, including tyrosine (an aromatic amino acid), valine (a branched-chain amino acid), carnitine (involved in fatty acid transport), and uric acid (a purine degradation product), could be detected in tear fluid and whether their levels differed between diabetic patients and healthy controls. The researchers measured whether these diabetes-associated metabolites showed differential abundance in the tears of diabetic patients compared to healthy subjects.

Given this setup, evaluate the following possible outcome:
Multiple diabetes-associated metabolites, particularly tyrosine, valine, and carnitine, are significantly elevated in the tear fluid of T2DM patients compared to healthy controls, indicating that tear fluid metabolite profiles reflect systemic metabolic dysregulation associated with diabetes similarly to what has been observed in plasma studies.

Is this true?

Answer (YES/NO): YES